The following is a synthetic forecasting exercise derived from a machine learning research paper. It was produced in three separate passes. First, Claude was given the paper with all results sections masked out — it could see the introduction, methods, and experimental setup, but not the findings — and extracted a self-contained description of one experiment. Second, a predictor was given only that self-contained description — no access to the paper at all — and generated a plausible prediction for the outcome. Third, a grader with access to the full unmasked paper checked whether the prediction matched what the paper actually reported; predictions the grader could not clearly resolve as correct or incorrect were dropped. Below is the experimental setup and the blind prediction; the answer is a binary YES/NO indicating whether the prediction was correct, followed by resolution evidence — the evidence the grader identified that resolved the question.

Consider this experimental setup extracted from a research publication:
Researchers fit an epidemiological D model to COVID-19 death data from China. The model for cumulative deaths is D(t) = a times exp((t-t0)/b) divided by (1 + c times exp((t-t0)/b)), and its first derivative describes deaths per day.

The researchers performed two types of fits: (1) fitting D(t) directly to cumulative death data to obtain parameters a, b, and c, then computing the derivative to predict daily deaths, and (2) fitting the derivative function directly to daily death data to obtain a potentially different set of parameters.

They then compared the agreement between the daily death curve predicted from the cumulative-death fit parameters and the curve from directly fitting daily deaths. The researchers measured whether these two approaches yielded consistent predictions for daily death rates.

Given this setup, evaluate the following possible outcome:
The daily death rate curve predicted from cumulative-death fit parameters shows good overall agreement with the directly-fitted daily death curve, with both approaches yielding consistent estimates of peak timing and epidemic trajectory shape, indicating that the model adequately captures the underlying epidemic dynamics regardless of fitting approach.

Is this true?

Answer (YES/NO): YES